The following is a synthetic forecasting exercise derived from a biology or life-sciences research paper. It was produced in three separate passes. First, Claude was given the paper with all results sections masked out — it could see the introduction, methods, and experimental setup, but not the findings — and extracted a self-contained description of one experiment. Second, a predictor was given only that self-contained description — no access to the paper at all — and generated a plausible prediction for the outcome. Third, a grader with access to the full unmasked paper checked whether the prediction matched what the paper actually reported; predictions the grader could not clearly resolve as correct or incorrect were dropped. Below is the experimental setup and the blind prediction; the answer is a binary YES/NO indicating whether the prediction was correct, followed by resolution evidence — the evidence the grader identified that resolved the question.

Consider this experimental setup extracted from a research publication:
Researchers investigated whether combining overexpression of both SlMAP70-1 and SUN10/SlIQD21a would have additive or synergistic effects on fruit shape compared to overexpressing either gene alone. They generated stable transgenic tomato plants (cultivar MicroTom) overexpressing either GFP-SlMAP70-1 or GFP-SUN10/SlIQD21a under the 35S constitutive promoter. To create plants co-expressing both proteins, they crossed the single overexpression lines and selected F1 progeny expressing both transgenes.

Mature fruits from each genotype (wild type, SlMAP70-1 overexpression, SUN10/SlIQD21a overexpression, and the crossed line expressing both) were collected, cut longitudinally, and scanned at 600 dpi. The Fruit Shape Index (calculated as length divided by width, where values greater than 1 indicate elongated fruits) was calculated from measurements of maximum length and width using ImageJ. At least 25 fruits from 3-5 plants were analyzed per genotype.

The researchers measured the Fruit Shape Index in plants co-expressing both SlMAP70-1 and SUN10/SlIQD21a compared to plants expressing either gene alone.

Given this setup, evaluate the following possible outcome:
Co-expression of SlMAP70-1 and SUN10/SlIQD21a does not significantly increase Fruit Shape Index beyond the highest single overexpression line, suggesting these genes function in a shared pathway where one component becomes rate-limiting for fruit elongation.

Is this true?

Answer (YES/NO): NO